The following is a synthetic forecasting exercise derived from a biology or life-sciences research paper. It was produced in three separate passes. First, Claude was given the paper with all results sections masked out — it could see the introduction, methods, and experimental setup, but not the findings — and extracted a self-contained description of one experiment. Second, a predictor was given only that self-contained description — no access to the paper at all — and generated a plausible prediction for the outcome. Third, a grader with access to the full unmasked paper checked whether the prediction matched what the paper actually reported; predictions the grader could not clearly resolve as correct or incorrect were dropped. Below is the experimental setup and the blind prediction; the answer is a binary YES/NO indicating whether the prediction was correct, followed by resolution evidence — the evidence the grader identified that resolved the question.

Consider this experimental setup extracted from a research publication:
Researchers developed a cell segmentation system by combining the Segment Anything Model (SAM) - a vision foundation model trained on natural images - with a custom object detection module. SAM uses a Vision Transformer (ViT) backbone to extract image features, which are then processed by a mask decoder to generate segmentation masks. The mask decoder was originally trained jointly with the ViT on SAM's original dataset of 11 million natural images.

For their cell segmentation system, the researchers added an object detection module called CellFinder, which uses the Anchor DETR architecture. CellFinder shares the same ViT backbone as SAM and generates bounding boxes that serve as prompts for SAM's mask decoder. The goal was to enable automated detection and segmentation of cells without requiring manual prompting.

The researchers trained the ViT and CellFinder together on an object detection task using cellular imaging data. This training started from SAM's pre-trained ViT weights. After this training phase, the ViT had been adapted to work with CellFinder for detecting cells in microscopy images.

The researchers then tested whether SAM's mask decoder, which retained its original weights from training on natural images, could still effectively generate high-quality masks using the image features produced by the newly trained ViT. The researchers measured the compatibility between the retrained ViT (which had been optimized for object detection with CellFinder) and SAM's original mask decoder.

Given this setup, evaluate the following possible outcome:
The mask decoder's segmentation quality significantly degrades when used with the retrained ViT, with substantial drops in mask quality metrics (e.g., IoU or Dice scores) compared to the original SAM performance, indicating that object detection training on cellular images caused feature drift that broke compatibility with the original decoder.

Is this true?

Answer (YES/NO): YES